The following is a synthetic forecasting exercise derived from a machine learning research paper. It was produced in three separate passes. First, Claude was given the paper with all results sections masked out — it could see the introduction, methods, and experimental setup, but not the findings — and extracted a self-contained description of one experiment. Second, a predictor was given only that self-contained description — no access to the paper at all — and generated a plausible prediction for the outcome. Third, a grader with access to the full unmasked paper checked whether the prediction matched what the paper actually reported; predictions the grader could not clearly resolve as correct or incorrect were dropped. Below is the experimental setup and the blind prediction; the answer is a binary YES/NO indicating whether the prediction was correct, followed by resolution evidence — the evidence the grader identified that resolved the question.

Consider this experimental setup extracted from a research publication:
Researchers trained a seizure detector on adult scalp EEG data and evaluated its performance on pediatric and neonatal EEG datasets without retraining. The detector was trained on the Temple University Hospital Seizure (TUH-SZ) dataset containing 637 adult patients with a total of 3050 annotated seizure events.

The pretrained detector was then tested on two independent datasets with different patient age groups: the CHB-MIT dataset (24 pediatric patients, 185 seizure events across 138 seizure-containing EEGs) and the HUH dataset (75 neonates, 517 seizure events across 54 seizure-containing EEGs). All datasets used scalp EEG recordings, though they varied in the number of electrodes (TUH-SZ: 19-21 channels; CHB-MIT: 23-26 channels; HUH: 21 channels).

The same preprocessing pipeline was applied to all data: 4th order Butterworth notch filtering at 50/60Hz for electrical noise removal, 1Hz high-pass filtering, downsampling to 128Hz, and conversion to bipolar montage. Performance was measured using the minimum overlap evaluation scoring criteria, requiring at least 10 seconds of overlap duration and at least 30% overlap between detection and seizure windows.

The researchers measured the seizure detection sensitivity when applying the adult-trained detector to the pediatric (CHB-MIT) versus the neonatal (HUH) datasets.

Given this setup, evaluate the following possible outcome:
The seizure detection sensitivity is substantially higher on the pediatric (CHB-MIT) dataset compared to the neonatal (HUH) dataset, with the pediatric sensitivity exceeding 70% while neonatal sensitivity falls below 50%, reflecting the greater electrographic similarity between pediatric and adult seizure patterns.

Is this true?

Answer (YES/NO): NO